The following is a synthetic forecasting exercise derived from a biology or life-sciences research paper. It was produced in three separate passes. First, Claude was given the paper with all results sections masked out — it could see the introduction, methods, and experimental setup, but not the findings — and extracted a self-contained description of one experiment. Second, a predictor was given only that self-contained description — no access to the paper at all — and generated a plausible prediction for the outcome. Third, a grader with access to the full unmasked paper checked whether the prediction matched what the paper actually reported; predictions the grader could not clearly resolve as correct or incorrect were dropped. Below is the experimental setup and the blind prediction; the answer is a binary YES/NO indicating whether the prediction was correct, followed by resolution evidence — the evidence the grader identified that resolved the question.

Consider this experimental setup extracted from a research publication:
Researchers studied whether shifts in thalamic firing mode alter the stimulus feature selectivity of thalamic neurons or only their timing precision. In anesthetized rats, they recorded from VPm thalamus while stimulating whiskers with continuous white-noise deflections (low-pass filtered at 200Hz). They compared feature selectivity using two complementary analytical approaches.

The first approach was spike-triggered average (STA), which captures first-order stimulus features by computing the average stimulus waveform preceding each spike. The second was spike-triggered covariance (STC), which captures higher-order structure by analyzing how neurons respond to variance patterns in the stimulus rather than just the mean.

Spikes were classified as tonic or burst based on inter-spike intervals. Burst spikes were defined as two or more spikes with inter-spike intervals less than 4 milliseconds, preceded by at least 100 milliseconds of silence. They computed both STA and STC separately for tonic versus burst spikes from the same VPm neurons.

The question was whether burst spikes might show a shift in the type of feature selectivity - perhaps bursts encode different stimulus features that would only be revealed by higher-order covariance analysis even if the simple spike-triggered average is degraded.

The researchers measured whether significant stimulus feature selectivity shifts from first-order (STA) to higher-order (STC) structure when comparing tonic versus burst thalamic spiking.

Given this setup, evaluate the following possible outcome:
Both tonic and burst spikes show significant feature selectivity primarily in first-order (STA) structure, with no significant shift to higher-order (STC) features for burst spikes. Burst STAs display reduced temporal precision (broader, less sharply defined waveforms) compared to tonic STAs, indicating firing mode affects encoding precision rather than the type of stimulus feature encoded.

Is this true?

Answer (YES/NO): NO